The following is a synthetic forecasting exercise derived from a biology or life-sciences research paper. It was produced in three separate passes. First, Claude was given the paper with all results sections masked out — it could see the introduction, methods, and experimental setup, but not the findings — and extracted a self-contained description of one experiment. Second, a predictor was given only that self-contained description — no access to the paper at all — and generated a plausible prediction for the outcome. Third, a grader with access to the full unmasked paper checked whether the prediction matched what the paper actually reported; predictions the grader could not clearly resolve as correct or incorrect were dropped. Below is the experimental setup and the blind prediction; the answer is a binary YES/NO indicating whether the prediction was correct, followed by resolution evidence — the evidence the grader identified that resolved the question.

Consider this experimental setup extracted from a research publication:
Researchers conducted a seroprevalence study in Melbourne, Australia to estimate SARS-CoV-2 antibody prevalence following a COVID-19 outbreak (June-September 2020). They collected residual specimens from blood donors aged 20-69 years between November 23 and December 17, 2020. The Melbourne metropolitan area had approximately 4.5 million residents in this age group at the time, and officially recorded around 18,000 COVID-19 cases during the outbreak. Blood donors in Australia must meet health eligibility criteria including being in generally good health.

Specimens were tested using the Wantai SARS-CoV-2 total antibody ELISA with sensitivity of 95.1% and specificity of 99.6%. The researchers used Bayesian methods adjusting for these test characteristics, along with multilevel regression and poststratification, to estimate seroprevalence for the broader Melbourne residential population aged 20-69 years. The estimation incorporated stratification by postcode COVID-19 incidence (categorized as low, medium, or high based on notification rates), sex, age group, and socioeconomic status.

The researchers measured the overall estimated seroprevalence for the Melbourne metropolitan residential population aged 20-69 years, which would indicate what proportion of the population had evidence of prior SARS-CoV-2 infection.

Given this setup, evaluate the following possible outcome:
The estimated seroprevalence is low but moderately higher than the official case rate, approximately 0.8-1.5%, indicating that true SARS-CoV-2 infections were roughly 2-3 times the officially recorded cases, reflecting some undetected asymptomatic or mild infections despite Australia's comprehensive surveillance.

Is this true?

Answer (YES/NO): YES